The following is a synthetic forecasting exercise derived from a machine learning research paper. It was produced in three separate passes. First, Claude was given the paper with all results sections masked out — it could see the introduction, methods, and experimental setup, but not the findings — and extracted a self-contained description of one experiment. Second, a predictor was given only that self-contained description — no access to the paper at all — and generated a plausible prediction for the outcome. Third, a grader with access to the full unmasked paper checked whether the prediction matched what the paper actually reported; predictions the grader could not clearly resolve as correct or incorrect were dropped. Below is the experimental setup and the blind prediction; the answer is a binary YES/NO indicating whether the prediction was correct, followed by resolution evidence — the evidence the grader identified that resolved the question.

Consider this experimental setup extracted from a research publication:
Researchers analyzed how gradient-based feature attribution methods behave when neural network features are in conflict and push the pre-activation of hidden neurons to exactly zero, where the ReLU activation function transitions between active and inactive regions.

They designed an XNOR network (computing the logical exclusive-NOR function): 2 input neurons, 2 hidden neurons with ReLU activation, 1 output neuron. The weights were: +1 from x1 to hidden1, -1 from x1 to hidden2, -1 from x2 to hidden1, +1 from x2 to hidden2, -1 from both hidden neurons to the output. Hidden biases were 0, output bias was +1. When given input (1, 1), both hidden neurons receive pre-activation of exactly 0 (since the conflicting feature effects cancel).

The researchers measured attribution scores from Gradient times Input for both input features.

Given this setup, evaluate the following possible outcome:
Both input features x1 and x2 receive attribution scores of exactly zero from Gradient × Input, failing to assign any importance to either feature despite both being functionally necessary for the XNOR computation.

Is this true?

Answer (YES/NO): YES